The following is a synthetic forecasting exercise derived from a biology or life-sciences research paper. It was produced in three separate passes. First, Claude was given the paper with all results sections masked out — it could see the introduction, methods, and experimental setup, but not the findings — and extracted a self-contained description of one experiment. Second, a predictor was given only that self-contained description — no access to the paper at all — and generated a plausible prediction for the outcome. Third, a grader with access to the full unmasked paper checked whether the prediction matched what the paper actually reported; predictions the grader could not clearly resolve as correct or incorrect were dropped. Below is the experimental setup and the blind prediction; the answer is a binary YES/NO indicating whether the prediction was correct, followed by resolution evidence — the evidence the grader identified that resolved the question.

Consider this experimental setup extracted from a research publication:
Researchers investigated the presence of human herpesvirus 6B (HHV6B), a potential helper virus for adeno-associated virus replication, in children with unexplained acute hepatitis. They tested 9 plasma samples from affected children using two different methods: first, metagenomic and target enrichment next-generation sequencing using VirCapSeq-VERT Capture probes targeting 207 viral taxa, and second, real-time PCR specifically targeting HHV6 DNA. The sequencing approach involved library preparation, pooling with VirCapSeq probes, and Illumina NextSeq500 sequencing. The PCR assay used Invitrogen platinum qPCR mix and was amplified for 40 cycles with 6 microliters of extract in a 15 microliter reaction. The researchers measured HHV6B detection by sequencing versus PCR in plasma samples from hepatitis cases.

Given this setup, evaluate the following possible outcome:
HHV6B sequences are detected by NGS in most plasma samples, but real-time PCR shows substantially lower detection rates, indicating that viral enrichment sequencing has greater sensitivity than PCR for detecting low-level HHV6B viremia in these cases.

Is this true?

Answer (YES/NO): YES